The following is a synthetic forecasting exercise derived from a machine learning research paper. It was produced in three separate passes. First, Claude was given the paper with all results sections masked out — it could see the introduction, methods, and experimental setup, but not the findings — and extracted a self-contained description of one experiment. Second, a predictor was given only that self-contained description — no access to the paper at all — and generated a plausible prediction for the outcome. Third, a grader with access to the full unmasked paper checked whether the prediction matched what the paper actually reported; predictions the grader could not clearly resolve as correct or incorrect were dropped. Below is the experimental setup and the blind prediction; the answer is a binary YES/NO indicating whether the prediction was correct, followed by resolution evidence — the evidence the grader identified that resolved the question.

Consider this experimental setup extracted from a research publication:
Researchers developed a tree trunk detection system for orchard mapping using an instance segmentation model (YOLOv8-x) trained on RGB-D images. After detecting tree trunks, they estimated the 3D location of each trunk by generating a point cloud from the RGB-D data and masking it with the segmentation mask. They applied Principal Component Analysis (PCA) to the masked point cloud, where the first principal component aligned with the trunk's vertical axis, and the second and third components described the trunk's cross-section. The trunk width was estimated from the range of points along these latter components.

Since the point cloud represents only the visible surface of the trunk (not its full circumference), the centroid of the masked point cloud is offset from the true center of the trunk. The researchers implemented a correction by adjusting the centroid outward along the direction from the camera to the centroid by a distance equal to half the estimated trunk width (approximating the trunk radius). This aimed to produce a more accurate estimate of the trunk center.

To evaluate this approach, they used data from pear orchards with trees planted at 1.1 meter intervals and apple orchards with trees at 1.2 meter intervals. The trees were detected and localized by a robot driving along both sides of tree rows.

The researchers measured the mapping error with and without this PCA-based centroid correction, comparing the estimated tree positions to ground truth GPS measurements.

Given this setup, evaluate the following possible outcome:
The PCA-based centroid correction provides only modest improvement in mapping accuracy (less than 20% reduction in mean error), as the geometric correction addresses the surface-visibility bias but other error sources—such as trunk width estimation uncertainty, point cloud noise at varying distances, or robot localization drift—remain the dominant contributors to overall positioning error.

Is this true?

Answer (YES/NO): NO